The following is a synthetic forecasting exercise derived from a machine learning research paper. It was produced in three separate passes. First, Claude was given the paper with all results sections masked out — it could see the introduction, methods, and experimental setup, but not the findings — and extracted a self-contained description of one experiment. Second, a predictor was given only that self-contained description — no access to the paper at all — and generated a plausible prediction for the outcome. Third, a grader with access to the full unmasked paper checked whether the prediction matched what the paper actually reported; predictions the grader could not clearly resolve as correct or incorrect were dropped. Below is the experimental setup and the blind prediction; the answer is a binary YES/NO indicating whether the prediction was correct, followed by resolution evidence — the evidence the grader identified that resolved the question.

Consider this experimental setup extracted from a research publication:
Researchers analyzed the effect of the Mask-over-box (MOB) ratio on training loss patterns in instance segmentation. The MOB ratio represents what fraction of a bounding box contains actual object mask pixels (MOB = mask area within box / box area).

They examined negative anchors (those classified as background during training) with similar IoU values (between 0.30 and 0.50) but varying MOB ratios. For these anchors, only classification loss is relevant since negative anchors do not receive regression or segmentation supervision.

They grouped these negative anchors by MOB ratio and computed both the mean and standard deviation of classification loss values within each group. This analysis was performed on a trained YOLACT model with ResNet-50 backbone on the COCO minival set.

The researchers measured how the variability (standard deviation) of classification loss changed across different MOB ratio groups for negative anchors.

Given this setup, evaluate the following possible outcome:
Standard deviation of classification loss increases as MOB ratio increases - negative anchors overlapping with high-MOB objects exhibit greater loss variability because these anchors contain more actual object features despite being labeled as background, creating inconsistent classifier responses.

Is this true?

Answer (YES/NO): YES